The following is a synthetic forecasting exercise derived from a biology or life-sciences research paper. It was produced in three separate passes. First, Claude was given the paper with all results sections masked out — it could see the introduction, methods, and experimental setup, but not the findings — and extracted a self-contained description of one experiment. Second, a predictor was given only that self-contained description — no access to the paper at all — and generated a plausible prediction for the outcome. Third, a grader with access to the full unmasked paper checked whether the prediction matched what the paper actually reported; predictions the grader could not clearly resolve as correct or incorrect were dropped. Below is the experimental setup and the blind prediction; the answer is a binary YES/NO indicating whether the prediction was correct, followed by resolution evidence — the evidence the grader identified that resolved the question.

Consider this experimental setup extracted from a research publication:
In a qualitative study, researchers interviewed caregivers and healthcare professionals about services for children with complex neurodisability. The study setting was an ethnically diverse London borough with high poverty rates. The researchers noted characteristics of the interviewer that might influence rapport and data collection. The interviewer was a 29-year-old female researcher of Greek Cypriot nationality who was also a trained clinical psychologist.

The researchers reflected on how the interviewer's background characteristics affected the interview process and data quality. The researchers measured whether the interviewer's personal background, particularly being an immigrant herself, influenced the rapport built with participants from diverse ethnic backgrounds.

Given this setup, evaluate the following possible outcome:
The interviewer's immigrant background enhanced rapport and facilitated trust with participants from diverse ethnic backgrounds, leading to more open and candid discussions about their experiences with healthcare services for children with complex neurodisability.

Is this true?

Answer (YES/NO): NO